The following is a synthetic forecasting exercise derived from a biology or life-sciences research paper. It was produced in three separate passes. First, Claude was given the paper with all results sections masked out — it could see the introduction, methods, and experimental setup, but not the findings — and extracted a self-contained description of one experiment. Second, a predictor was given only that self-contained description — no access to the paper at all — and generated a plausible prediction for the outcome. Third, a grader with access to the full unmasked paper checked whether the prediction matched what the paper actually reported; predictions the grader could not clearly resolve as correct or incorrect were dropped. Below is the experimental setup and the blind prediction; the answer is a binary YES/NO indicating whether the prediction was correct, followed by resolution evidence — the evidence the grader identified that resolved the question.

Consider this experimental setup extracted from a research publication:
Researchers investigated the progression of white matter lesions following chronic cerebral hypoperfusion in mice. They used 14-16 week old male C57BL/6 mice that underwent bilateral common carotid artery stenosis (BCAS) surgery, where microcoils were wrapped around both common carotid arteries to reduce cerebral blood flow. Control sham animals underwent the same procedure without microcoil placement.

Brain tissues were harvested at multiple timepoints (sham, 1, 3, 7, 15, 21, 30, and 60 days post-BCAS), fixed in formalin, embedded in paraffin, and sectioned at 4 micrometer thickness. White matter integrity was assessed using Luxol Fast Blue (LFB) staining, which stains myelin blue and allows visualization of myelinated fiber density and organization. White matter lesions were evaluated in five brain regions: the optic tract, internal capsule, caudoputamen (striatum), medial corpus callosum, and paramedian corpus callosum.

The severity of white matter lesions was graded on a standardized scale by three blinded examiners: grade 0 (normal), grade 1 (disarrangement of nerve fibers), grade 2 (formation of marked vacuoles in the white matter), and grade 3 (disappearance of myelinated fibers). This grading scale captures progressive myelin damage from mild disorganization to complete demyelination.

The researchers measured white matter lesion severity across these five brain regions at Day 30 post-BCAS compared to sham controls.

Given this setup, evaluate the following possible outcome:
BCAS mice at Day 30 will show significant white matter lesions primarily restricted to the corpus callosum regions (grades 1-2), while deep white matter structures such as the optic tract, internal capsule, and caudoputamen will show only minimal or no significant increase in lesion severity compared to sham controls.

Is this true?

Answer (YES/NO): NO